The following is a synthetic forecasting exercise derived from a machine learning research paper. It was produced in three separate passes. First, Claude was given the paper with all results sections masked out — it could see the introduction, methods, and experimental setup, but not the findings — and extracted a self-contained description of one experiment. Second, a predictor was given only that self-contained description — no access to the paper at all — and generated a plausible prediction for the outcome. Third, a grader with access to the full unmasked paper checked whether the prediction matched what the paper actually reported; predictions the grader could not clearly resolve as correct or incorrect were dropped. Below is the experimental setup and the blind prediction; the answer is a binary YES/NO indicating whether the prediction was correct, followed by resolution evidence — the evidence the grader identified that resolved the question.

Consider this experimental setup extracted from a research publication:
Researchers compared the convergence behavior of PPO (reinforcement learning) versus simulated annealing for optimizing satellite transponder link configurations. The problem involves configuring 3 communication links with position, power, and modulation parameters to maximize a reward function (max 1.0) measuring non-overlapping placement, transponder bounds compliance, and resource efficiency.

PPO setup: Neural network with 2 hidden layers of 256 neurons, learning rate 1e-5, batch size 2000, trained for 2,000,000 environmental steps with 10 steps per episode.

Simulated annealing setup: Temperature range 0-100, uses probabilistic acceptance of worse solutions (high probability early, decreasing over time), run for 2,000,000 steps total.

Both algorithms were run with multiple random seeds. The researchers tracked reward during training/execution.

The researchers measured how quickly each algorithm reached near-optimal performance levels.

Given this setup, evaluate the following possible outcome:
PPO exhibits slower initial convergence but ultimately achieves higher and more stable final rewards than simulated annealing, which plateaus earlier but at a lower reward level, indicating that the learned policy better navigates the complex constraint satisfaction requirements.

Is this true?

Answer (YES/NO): NO